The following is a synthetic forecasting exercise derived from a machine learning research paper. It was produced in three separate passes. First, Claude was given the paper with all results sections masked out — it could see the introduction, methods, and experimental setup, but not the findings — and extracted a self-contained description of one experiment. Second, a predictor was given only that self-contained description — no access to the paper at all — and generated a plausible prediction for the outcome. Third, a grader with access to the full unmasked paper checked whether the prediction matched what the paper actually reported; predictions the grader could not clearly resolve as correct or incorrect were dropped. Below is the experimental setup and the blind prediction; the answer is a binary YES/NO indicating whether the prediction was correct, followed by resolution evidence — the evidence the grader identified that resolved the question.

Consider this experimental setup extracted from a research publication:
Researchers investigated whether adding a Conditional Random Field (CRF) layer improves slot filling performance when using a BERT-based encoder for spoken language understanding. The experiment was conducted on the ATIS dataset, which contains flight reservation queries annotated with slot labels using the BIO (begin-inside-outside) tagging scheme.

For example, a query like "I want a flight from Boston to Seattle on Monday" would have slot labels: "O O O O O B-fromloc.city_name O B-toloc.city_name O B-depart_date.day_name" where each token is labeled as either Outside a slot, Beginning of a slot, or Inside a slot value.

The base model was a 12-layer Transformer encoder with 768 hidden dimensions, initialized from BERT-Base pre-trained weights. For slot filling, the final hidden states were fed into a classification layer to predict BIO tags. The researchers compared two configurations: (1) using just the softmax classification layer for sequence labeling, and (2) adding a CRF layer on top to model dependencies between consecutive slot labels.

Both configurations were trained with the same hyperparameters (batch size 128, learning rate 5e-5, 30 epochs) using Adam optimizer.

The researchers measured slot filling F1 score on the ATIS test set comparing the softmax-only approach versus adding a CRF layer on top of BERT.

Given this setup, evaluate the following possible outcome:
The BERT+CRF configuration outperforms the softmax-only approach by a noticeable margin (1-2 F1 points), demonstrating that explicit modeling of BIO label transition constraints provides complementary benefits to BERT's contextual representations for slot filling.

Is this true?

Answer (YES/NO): NO